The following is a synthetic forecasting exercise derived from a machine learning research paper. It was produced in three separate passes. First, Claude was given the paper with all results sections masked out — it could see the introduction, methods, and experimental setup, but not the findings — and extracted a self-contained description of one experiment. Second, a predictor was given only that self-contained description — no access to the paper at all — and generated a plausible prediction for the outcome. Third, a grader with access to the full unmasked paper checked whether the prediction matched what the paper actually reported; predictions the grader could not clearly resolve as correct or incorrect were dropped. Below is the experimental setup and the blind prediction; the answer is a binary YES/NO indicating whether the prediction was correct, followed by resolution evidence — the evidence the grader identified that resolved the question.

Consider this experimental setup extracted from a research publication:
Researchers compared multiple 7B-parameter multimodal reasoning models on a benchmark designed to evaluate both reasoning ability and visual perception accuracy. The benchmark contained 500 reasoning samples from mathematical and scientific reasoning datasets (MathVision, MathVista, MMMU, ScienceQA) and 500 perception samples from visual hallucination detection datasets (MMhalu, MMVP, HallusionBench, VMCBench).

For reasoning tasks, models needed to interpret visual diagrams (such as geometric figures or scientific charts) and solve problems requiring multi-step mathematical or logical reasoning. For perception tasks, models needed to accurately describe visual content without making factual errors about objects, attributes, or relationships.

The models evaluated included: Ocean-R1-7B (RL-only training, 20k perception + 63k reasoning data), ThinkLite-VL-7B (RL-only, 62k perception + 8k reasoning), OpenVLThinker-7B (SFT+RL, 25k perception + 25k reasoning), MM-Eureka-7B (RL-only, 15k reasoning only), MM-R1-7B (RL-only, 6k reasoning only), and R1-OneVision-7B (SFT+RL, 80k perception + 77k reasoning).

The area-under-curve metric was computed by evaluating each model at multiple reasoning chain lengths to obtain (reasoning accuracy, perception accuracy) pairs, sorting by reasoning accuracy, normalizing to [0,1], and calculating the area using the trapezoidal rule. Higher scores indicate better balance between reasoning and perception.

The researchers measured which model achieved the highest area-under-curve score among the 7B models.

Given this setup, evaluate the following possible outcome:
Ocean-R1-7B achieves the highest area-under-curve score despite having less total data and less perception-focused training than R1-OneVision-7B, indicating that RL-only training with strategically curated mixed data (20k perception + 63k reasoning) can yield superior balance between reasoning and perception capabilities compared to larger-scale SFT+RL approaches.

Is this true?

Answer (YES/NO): YES